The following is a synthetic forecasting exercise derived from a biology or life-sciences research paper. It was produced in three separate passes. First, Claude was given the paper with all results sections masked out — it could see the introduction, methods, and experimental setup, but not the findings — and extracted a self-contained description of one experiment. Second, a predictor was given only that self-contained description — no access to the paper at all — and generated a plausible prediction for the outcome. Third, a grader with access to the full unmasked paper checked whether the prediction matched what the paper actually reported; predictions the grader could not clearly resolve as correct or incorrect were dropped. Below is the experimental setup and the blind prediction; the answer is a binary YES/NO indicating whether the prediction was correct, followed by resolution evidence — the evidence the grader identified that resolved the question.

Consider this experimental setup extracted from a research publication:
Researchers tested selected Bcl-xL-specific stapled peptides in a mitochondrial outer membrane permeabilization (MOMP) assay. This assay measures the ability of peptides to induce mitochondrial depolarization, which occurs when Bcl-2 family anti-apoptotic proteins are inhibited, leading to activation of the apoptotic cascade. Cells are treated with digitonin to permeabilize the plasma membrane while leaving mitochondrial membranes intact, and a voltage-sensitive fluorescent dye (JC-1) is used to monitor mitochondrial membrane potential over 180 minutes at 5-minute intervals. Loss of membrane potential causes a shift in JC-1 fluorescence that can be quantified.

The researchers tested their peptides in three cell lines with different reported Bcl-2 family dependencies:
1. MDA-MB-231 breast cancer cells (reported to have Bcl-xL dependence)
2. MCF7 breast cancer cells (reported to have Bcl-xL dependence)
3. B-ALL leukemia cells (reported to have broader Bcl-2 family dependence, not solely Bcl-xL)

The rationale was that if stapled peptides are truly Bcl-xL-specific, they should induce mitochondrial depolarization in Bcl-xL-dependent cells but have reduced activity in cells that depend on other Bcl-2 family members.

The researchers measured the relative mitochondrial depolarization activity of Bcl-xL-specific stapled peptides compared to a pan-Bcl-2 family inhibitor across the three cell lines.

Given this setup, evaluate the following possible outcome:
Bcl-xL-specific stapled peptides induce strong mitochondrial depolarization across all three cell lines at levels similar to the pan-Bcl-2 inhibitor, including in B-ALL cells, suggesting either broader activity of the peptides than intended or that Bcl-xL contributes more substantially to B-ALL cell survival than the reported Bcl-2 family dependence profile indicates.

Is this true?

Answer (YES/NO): NO